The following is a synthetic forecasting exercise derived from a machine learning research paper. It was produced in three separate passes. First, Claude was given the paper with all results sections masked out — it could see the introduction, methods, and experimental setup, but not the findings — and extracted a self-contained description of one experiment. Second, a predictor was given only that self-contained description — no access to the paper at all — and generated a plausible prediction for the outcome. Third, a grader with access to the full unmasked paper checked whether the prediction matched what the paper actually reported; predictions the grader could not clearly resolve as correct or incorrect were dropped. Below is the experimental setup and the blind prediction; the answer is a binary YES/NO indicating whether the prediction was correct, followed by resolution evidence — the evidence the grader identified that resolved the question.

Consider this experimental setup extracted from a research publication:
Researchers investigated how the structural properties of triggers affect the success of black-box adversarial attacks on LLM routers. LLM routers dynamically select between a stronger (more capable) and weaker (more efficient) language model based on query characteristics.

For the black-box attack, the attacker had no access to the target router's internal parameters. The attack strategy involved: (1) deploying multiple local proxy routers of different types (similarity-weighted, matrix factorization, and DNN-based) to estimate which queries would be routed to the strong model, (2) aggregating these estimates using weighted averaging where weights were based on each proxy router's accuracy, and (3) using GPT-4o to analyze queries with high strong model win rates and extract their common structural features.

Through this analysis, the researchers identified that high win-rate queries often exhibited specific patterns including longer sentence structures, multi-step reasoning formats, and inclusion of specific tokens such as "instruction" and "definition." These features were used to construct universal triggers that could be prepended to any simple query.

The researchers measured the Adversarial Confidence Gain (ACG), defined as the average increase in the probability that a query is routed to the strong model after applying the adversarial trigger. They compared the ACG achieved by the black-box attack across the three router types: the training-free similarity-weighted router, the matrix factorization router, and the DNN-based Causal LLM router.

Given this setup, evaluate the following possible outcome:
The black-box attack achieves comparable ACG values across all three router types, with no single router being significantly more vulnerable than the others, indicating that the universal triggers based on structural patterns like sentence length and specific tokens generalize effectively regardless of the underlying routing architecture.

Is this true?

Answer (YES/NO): NO